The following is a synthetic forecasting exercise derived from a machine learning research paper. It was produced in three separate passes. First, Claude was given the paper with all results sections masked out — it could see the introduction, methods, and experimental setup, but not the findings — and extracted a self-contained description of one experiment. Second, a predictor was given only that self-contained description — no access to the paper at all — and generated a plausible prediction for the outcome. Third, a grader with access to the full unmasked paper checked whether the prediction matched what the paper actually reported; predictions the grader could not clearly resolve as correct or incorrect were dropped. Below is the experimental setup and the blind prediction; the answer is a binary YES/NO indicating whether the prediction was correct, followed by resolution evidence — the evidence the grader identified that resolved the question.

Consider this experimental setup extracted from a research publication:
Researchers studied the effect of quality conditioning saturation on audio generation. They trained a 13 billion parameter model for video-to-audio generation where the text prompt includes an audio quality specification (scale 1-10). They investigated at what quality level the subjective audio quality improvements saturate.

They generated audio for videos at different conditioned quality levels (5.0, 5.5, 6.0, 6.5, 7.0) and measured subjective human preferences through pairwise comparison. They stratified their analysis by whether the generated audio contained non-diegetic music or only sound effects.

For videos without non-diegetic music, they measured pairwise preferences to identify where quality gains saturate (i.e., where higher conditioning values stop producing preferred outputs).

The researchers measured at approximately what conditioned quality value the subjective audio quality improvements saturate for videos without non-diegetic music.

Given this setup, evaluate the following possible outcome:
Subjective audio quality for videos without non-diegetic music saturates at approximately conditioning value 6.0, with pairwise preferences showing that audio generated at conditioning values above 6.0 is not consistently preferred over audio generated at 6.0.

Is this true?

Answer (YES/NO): NO